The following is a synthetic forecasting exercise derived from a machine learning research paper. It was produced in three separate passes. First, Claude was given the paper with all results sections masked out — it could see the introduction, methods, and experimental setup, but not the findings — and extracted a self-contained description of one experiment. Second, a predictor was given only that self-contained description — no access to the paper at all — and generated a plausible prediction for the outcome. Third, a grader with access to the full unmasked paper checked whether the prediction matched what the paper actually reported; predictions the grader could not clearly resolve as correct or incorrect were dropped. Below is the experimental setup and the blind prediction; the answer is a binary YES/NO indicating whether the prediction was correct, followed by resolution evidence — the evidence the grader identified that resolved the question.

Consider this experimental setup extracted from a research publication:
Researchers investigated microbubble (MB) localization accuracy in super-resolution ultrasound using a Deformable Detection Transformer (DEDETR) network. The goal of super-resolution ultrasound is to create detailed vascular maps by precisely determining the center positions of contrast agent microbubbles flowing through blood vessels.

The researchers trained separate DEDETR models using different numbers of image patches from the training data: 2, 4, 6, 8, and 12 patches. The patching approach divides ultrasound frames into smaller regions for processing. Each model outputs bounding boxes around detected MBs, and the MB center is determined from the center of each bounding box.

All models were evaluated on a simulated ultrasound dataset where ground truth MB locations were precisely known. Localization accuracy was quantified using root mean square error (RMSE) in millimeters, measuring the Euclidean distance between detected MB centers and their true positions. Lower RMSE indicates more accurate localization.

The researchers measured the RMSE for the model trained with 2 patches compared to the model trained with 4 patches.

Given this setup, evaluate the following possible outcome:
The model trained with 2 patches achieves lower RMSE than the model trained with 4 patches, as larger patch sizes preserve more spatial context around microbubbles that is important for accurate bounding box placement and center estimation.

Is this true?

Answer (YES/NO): NO